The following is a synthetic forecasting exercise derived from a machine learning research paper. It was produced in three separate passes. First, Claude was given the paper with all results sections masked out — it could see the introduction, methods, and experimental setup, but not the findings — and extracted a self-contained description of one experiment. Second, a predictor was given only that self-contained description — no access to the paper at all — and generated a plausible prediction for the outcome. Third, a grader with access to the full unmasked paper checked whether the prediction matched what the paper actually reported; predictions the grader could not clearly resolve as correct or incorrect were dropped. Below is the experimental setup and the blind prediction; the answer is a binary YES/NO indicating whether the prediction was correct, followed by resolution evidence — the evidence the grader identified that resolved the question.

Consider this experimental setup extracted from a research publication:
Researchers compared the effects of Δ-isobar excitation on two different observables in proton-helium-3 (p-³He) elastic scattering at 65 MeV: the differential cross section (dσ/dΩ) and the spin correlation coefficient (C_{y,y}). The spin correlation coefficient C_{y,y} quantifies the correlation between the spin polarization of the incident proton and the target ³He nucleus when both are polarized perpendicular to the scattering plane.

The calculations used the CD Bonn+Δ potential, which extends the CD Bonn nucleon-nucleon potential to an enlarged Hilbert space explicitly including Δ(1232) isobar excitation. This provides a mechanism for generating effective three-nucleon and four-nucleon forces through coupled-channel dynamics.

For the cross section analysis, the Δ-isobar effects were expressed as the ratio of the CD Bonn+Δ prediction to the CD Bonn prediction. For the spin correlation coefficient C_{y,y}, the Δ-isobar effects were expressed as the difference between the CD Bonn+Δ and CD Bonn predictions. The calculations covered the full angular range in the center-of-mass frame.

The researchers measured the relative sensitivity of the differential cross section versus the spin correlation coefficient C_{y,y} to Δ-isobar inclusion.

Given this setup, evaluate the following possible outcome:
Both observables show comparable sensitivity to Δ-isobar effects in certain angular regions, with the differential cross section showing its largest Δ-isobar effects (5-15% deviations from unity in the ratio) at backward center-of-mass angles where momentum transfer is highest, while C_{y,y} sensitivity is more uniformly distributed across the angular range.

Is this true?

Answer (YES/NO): NO